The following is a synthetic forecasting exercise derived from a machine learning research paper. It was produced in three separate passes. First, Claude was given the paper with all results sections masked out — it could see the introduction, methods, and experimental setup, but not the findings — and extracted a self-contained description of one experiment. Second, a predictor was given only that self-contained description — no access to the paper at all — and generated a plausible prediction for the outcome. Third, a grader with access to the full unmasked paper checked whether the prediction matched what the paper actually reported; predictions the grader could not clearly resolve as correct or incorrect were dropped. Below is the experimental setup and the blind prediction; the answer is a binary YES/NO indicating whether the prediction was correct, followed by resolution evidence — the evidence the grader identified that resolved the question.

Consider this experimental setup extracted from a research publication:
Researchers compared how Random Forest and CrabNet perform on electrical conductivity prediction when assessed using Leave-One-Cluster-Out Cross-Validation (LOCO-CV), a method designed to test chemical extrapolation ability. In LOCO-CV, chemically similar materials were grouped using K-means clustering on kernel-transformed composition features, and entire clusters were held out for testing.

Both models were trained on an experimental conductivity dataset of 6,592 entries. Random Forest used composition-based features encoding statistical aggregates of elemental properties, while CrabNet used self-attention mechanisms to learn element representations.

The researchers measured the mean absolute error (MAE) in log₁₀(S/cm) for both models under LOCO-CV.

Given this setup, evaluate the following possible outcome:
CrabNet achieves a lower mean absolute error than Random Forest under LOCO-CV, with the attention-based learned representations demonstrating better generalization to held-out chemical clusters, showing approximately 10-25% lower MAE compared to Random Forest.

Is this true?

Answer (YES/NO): NO